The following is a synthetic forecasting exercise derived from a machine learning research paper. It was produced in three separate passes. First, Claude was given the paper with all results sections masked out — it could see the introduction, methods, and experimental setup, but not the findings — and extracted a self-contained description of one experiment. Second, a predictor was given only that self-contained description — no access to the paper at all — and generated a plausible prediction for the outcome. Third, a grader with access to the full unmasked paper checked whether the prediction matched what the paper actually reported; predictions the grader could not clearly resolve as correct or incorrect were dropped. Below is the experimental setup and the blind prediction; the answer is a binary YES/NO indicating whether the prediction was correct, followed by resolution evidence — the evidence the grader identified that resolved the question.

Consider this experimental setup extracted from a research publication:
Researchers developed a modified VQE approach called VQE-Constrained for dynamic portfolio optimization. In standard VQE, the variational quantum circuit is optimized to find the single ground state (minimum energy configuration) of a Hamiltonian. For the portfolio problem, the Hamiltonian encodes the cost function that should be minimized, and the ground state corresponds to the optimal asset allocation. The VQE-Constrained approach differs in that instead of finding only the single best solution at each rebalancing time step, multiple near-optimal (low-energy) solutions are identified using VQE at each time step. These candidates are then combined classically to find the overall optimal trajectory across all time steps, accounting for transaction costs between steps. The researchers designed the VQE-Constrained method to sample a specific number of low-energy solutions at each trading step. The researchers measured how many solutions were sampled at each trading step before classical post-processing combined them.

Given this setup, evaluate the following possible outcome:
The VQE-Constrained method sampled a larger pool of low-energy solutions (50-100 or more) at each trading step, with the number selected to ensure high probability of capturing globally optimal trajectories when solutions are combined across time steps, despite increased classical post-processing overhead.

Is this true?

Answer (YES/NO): NO